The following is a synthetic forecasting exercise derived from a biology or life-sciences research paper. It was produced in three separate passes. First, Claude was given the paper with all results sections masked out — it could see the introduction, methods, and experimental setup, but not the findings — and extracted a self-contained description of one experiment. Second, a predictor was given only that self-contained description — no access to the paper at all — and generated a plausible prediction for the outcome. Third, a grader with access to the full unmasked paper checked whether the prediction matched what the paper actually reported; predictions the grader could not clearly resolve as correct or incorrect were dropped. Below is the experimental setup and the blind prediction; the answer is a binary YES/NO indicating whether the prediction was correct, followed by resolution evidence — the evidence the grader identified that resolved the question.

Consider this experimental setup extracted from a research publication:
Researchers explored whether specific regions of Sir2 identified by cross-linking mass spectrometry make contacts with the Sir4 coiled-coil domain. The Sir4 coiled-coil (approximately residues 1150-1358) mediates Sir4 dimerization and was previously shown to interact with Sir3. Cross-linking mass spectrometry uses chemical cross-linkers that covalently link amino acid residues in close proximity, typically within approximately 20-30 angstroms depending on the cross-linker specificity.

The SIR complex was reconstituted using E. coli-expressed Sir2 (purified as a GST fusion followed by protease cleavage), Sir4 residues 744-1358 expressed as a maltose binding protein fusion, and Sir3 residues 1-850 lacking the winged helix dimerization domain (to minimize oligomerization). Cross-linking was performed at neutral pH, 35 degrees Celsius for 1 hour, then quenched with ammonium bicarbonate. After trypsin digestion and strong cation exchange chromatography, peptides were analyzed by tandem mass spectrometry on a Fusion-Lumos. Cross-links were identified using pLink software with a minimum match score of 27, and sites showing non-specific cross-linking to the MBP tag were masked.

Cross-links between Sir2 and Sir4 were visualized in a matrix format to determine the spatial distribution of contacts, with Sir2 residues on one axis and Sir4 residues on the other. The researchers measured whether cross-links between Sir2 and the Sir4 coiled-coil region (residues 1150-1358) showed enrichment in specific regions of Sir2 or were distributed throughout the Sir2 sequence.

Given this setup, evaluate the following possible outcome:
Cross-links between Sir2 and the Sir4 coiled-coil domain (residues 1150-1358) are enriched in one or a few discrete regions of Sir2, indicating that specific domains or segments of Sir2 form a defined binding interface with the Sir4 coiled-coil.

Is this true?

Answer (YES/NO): YES